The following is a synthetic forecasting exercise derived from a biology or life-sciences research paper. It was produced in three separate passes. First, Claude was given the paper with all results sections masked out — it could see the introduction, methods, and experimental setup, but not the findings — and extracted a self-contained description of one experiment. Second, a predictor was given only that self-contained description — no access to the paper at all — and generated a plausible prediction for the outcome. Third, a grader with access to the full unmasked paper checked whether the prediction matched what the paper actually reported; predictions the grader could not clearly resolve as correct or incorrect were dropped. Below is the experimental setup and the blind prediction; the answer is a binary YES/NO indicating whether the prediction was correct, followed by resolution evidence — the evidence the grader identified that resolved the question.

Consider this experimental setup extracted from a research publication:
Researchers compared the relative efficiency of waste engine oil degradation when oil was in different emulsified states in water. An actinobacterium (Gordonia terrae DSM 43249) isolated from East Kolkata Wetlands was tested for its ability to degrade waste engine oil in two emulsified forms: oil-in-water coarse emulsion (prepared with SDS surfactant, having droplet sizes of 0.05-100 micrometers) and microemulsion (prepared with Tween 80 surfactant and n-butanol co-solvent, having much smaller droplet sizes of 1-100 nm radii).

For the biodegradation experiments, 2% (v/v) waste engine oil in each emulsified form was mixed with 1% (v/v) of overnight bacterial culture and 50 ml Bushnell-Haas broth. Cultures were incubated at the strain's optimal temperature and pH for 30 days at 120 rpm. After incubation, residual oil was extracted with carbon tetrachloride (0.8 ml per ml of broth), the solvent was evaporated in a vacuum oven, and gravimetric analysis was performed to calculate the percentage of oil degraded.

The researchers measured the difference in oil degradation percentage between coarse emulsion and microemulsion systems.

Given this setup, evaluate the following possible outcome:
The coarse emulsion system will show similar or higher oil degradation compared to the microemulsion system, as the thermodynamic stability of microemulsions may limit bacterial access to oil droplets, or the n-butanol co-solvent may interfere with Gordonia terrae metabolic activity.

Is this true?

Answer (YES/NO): NO